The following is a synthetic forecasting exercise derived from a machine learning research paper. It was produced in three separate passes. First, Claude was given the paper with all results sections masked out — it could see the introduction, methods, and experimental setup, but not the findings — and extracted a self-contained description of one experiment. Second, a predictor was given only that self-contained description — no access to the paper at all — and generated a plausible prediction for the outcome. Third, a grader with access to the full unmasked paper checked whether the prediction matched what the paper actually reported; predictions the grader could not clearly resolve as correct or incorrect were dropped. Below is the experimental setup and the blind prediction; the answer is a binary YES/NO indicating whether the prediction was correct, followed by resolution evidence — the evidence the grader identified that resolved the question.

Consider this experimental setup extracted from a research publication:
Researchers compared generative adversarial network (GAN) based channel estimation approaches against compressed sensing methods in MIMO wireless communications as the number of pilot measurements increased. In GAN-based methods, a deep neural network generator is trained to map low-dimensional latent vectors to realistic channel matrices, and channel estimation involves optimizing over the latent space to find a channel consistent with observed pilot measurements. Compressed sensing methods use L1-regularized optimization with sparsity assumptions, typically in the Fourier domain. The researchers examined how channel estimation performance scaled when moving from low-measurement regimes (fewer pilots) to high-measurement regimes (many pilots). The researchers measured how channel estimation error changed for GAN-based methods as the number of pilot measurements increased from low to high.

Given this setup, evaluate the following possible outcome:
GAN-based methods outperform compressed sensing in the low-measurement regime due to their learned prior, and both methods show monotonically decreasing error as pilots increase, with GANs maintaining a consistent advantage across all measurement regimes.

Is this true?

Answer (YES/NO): NO